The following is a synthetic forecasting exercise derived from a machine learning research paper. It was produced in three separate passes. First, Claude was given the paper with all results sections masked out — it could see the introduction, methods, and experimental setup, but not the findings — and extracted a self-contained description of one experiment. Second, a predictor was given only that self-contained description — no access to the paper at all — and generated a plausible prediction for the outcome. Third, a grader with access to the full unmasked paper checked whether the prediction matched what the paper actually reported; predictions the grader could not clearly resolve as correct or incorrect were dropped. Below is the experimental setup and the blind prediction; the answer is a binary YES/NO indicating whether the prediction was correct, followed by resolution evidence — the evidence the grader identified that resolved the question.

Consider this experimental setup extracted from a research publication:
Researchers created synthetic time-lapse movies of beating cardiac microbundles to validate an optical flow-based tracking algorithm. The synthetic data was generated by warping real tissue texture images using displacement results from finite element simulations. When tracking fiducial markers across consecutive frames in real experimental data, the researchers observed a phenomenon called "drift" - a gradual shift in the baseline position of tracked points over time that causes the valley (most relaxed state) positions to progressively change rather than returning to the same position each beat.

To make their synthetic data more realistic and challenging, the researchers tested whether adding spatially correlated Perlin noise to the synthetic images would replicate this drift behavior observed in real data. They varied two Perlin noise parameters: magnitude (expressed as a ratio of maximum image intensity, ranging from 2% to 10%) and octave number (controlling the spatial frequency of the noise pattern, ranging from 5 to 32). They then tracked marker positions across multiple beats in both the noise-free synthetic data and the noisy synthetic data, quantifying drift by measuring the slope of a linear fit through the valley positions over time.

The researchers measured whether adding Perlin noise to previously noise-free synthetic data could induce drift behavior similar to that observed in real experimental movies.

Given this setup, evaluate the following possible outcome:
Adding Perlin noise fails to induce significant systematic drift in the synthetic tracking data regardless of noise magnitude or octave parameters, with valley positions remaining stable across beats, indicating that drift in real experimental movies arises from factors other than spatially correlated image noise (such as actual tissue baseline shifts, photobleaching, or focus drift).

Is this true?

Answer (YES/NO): NO